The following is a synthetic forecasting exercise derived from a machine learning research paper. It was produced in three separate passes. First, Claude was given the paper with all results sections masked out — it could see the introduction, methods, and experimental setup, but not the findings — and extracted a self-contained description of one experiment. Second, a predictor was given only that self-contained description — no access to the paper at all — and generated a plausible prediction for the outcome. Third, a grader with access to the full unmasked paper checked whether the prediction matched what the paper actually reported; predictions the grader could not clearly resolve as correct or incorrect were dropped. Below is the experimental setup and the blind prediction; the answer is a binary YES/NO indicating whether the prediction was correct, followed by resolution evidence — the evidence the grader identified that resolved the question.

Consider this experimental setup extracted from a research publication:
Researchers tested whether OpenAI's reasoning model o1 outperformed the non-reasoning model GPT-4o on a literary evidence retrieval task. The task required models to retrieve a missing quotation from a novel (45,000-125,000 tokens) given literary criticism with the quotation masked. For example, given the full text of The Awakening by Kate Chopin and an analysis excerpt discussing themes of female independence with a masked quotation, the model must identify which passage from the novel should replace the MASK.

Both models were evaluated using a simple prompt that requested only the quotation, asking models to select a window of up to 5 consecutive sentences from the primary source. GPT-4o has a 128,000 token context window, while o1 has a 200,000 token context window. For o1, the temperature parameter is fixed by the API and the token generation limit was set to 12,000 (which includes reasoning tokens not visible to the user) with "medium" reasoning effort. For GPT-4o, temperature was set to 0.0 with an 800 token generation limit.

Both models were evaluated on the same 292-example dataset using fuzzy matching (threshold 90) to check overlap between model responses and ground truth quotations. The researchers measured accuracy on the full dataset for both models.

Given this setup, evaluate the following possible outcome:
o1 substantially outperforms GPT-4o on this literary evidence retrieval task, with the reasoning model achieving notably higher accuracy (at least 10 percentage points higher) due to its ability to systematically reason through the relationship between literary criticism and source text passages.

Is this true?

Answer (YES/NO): NO